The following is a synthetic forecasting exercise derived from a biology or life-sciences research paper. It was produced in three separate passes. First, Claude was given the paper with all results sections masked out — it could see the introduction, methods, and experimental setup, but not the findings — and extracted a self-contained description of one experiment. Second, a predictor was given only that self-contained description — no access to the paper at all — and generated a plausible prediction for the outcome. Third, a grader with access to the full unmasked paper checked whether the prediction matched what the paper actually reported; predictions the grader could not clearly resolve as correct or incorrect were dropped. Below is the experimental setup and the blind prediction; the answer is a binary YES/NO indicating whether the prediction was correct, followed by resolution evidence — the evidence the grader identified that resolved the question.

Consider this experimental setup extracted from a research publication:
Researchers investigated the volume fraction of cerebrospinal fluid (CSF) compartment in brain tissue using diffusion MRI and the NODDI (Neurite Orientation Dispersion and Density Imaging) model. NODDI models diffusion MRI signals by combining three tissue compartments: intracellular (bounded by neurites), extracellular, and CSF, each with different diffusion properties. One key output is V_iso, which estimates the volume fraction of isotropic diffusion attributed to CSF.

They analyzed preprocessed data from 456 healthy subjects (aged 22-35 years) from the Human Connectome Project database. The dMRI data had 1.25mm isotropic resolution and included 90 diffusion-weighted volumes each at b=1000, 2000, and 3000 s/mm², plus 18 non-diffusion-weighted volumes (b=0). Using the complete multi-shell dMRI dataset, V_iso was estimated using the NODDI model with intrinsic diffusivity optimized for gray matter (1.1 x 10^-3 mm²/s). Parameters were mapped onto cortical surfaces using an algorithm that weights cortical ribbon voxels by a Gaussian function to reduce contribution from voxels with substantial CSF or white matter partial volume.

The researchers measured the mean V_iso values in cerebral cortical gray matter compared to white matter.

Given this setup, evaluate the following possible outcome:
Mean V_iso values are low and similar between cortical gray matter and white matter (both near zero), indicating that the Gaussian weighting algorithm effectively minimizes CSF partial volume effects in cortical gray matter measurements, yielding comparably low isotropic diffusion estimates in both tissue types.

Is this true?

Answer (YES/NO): NO